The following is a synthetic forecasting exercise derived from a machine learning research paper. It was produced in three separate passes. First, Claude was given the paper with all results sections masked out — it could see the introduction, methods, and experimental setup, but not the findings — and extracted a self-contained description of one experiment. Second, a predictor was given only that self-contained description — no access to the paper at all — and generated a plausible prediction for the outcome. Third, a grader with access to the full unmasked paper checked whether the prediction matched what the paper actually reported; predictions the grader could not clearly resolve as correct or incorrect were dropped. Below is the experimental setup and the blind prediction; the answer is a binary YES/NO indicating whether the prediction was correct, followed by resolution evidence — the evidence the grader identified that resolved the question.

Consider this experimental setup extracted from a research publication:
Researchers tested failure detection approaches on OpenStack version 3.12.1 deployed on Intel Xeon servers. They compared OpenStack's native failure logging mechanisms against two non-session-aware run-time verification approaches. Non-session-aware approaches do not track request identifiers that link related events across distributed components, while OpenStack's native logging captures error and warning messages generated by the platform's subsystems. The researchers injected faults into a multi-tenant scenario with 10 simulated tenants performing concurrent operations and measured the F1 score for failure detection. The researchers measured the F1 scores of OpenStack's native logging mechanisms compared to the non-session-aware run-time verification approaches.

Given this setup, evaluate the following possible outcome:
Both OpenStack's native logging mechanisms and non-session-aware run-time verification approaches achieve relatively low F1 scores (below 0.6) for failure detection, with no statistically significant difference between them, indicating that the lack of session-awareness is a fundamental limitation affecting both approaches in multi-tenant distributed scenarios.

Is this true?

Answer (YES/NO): NO